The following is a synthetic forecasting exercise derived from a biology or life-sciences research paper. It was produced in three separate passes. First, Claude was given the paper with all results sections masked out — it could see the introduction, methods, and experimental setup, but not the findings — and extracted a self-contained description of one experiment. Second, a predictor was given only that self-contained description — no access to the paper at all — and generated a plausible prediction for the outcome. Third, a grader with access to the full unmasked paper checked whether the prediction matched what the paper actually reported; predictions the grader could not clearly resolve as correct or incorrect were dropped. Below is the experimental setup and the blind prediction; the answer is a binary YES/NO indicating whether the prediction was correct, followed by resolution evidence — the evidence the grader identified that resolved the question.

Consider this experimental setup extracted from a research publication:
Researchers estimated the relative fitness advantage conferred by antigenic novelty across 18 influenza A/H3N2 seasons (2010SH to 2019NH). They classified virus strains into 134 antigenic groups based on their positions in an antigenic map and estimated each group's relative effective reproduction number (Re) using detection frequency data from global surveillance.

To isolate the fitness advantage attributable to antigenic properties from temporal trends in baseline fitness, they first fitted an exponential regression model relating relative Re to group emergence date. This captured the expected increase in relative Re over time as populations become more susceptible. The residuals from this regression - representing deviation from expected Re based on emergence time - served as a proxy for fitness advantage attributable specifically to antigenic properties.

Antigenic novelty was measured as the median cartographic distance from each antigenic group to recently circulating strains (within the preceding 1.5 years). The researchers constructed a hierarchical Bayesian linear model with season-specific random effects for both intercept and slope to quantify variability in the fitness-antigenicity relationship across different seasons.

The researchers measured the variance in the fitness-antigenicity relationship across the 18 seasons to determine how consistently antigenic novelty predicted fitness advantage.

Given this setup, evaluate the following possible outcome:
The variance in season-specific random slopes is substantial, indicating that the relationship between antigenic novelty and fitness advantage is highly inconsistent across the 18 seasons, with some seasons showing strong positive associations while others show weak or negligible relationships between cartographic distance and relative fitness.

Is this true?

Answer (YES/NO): NO